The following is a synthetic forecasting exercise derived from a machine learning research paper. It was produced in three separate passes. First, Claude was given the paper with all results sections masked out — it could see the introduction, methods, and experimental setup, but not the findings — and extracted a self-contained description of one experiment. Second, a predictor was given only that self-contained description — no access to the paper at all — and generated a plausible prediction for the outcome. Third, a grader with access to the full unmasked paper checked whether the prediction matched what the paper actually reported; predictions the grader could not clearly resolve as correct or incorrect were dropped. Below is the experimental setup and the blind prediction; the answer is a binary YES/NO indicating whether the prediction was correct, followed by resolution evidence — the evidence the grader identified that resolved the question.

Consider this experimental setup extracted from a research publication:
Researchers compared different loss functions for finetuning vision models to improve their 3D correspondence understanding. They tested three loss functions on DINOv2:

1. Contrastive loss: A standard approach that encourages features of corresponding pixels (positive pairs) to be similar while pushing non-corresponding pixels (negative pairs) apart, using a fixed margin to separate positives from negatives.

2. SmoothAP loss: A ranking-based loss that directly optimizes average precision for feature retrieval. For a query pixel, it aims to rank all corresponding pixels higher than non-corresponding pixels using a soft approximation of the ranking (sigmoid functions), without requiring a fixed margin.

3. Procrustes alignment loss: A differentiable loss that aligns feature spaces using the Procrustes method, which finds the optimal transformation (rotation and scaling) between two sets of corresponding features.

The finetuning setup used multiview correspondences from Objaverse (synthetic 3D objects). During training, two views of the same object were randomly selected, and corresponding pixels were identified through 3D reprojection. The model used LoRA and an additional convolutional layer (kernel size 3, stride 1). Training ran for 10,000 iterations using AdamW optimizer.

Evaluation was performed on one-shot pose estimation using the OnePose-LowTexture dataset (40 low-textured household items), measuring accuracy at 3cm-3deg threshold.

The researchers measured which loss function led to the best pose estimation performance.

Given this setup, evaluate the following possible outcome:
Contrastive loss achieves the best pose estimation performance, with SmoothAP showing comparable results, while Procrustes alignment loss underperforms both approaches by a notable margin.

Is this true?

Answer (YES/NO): NO